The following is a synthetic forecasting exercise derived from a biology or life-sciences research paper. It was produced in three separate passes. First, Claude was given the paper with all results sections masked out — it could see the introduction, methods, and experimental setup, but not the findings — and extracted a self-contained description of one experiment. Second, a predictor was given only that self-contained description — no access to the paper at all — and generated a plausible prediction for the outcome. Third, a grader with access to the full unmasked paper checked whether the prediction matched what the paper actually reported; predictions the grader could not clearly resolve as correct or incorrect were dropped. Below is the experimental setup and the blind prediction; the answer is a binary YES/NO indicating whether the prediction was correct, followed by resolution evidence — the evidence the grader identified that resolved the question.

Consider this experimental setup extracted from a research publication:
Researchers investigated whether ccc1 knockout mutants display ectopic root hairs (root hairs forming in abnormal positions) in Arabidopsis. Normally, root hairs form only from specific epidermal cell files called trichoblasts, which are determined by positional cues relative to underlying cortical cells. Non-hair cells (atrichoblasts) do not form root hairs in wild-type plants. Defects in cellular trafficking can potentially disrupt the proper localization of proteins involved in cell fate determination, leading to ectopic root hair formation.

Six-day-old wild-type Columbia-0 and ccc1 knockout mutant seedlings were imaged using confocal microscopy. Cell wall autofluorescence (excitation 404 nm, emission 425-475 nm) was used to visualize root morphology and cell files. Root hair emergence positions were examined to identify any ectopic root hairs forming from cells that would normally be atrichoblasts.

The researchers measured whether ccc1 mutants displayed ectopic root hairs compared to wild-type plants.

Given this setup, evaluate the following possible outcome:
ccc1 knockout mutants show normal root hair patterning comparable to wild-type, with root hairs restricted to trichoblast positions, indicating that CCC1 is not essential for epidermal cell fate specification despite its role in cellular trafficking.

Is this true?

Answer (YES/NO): NO